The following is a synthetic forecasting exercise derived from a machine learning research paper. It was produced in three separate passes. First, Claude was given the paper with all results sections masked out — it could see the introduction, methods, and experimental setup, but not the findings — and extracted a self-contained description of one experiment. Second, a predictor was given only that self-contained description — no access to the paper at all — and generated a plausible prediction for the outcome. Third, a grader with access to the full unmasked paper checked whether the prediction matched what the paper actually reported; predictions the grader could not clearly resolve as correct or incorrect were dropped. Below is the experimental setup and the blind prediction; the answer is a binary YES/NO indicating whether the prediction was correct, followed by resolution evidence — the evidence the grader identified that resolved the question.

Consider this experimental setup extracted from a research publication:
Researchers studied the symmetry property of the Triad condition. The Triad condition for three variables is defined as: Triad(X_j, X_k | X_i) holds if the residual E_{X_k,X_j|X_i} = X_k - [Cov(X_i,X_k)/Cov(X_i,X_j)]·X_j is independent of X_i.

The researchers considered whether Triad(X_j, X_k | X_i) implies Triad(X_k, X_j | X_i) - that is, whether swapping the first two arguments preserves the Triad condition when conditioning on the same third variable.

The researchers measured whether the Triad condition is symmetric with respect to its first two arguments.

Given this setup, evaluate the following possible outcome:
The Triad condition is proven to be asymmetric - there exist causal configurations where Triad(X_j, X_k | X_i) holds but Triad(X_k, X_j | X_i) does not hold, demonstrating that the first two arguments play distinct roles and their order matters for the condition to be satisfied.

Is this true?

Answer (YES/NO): NO